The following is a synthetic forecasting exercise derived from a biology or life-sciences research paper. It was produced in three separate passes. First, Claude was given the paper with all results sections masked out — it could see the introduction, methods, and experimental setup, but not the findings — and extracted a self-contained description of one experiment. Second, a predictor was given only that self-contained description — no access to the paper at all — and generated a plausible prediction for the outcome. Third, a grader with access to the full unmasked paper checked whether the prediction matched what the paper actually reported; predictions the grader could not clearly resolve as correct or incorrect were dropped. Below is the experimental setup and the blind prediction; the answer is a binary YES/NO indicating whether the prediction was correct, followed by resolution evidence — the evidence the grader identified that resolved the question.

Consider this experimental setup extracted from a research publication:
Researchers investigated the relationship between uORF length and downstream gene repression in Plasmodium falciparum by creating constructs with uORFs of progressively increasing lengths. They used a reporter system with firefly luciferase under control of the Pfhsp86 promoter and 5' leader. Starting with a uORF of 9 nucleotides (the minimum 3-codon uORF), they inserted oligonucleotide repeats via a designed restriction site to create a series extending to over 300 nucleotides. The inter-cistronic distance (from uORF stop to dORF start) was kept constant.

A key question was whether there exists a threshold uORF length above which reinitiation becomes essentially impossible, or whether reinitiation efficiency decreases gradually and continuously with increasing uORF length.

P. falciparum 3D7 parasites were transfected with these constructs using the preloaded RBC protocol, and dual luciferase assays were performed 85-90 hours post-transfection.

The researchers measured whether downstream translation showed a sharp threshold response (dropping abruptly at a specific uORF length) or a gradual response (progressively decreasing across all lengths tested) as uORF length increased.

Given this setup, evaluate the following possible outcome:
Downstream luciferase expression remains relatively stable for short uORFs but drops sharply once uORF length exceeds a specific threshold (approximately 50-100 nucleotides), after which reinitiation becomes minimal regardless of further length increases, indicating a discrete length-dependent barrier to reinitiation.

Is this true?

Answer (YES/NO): NO